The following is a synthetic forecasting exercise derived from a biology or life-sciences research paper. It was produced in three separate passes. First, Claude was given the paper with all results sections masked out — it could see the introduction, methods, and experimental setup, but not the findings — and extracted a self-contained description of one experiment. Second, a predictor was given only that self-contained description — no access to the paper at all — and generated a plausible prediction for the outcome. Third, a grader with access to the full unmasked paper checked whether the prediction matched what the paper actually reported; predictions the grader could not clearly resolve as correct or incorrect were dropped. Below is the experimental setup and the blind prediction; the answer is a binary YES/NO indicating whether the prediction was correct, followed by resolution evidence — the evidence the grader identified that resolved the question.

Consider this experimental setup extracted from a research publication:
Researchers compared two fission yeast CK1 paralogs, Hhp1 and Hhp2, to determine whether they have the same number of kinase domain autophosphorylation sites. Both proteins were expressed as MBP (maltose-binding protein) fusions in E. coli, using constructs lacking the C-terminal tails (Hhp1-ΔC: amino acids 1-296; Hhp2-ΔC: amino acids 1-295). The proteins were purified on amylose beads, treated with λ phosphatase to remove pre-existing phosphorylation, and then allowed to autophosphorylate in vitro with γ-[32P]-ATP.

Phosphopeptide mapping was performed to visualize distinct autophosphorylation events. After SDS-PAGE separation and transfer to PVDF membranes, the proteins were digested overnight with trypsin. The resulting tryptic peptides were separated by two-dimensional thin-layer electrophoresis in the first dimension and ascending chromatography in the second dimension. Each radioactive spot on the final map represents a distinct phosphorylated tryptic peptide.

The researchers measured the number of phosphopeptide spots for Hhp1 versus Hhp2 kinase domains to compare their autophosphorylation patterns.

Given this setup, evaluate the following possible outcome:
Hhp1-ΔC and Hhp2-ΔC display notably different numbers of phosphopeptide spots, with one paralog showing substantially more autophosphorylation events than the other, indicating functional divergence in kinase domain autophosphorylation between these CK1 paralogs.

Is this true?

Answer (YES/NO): YES